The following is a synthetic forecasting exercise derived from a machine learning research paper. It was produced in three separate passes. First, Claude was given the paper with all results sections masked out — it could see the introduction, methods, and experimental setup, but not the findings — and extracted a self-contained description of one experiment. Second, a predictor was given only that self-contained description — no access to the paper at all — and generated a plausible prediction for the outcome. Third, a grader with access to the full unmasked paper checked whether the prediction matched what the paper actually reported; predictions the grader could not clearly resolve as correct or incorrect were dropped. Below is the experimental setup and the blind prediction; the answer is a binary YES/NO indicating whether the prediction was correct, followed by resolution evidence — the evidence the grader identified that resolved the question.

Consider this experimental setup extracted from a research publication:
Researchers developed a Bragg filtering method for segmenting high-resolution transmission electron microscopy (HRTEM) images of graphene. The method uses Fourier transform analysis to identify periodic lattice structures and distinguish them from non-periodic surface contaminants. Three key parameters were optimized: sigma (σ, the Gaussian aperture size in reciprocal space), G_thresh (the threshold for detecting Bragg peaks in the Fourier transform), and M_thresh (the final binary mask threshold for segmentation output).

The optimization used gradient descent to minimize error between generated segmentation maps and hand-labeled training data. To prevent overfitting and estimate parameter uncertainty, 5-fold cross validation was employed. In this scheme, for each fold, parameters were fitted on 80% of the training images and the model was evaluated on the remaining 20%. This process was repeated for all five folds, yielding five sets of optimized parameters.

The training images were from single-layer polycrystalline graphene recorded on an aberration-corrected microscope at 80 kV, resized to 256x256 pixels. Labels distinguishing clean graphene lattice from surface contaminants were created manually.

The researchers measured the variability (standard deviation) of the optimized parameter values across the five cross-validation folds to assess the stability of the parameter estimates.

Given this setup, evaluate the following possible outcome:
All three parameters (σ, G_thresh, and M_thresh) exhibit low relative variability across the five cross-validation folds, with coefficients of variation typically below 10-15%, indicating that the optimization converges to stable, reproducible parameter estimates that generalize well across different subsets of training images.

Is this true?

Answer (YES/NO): YES